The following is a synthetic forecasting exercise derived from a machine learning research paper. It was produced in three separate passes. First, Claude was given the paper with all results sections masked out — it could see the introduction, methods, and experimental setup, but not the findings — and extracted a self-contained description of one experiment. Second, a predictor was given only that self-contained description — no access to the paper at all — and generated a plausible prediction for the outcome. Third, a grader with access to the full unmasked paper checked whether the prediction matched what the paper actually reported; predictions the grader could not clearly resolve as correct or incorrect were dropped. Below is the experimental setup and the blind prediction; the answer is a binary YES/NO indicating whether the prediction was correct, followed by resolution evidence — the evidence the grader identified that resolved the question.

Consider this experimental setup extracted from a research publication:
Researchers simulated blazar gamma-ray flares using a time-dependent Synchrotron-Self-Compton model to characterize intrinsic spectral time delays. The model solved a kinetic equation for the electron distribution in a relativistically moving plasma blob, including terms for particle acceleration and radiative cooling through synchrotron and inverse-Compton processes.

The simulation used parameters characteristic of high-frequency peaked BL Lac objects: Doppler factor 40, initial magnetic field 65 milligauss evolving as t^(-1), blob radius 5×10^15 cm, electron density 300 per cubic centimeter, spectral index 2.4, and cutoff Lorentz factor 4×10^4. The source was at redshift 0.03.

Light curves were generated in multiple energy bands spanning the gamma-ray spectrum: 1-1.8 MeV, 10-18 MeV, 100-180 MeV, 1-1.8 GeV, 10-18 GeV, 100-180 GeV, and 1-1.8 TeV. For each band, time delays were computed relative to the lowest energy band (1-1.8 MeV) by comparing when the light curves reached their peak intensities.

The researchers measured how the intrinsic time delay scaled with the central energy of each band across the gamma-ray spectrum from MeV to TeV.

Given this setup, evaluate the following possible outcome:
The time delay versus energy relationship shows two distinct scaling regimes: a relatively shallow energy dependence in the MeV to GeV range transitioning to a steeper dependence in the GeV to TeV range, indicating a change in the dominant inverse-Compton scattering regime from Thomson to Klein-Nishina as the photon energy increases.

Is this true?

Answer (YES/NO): NO